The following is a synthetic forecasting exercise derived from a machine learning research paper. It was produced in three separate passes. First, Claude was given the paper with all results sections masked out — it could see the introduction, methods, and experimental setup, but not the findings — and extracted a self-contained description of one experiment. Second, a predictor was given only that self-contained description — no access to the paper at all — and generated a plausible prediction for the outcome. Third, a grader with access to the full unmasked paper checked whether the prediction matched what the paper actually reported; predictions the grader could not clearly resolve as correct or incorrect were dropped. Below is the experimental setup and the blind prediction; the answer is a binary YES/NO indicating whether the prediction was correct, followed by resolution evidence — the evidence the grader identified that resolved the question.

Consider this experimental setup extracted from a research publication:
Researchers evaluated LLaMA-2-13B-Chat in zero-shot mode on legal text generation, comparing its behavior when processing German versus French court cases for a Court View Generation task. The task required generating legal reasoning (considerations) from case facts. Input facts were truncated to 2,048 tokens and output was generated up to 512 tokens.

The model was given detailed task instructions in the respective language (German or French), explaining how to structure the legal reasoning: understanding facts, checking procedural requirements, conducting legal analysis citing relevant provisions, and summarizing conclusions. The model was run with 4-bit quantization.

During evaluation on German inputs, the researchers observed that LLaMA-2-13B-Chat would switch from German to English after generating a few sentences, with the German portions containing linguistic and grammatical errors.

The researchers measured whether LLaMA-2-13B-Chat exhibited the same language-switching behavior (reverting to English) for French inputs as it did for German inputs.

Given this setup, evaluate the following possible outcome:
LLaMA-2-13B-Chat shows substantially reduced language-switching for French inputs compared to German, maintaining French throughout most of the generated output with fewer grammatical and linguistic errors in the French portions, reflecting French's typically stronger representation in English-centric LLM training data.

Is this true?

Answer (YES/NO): NO